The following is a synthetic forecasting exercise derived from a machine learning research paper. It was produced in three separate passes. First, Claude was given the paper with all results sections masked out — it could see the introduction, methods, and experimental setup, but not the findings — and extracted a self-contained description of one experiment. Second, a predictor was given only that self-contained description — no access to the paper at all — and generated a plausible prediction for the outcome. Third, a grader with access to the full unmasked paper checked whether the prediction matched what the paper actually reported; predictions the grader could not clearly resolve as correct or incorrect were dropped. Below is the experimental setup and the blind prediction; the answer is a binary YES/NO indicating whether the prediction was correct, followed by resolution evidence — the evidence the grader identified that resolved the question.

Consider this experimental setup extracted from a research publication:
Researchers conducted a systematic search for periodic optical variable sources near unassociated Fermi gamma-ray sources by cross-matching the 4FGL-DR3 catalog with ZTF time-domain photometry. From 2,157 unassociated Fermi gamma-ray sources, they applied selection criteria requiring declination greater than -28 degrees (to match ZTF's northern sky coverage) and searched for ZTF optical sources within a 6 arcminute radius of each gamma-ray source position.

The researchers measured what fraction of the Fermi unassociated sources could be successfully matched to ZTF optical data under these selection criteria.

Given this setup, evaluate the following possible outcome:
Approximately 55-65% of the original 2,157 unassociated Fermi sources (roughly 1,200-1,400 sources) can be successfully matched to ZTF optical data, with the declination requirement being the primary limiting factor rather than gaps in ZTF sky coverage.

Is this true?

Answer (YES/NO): YES